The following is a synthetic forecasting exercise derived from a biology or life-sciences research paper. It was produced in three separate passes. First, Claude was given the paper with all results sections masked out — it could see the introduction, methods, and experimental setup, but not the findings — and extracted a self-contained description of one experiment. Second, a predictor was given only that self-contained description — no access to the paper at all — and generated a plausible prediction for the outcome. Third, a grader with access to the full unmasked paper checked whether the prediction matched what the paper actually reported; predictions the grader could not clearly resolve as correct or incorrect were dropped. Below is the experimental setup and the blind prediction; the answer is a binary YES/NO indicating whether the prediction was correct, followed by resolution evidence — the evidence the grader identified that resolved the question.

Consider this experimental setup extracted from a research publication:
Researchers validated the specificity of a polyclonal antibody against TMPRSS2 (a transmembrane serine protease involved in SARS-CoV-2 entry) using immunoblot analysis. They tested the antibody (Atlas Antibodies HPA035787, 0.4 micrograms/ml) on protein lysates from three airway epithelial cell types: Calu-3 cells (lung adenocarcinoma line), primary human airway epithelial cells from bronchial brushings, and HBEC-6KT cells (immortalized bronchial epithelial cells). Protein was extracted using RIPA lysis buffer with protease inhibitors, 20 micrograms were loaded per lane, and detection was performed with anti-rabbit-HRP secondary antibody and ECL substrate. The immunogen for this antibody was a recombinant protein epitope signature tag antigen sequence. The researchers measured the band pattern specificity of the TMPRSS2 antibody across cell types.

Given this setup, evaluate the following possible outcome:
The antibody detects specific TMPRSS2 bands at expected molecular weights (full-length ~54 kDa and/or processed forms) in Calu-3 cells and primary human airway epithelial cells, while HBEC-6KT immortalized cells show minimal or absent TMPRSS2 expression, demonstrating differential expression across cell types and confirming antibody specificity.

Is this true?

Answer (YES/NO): NO